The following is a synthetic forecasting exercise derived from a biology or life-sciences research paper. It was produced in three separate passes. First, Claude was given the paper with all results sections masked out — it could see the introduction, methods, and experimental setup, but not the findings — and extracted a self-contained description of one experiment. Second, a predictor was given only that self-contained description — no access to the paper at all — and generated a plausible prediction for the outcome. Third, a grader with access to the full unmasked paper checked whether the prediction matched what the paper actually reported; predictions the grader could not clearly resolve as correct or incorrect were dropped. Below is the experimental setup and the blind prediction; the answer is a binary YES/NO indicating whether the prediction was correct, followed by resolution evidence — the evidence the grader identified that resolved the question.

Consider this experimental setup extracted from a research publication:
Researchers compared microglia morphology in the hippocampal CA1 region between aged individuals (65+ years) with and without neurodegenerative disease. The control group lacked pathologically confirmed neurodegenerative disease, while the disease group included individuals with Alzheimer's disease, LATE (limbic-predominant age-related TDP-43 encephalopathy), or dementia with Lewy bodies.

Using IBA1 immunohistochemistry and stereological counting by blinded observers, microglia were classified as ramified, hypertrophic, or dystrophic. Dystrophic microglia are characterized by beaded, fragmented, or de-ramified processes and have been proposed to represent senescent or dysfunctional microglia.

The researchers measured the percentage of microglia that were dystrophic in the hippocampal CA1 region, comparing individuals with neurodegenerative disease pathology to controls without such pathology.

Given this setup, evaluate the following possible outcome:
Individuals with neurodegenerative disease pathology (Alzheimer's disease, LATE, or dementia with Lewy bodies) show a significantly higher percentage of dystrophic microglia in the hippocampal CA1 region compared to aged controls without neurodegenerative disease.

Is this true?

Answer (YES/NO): YES